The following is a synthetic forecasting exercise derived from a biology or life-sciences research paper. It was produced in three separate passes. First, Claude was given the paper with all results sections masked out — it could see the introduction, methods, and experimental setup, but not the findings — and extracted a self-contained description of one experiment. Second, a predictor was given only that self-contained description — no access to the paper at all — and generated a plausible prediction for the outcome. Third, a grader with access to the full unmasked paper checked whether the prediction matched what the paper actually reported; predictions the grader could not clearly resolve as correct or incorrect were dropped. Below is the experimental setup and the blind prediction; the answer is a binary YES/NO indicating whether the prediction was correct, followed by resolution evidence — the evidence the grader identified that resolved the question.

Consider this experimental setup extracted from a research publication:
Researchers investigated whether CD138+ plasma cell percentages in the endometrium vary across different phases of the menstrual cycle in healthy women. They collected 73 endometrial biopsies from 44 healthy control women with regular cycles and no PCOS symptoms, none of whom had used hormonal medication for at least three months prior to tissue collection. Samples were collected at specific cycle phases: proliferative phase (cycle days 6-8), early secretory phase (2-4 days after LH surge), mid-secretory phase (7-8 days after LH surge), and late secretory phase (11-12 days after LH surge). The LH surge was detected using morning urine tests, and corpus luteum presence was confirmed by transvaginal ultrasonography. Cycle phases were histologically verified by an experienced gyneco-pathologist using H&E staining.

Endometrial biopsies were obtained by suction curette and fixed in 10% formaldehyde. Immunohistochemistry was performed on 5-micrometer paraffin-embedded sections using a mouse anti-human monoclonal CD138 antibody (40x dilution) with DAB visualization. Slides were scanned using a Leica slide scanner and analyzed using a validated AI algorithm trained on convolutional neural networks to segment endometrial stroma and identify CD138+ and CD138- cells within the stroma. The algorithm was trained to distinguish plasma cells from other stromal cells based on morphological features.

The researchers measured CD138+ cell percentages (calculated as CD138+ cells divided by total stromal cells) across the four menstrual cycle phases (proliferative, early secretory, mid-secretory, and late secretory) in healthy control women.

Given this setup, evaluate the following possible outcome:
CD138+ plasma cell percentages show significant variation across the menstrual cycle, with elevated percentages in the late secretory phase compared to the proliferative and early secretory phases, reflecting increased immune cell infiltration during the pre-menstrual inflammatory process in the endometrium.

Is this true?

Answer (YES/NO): NO